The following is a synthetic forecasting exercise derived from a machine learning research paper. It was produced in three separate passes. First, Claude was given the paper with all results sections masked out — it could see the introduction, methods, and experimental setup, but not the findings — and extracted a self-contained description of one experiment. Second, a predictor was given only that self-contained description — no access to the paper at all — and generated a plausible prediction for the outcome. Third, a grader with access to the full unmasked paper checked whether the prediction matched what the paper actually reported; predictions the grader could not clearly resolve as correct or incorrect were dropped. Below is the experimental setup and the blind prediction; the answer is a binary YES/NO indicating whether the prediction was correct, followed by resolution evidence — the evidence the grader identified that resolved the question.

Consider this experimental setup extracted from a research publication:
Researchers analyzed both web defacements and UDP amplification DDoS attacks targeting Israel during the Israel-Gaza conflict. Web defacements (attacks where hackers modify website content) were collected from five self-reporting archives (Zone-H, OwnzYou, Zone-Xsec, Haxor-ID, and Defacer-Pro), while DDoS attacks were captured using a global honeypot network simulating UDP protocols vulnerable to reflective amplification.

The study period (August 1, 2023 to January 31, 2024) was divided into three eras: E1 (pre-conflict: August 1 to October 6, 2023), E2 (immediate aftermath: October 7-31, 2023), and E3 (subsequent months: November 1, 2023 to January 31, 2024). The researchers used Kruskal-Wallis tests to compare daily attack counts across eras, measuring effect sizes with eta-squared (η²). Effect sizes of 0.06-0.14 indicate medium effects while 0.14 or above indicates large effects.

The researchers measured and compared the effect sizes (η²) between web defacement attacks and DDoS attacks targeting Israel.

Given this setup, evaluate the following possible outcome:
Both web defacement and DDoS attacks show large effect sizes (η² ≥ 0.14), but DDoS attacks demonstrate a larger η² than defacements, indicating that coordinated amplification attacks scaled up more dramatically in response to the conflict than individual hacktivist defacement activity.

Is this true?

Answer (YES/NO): NO